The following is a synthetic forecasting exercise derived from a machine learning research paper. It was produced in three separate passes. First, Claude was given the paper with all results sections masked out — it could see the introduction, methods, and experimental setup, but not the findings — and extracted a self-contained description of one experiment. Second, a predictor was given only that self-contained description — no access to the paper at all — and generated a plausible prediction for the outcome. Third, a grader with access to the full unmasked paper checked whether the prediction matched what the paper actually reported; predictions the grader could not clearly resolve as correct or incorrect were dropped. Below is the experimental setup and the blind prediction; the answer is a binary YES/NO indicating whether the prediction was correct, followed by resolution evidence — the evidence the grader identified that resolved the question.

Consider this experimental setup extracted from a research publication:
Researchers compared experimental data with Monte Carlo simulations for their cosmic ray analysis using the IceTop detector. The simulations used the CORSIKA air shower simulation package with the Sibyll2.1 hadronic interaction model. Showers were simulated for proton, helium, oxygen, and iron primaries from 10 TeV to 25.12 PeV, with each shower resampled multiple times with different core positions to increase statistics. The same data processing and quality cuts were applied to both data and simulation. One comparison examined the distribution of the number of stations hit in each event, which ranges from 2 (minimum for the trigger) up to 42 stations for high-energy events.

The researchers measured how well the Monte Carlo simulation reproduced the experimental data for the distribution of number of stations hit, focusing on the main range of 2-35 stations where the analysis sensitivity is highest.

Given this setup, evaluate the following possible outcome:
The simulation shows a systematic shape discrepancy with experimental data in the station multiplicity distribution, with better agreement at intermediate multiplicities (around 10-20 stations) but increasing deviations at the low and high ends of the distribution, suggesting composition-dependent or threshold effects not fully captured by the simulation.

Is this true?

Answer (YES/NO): NO